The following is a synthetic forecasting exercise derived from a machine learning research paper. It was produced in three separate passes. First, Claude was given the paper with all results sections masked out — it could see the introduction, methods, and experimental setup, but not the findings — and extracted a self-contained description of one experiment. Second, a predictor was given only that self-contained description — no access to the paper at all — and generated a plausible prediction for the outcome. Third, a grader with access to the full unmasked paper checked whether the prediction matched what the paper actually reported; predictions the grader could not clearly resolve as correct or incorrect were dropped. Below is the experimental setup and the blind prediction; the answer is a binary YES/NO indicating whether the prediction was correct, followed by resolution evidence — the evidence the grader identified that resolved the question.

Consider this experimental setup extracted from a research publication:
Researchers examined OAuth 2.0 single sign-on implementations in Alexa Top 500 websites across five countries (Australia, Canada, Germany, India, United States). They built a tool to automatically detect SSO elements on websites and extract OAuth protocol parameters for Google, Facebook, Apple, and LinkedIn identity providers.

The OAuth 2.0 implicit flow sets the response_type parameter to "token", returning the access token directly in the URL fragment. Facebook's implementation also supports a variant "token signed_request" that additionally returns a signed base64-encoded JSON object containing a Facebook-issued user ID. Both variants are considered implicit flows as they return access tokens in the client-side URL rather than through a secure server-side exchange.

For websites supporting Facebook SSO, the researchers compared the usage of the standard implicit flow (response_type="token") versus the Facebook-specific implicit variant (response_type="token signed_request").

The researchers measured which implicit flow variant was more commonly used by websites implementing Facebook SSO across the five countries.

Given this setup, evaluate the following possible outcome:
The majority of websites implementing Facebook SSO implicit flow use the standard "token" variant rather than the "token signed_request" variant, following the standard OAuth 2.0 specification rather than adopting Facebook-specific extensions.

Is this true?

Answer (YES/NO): NO